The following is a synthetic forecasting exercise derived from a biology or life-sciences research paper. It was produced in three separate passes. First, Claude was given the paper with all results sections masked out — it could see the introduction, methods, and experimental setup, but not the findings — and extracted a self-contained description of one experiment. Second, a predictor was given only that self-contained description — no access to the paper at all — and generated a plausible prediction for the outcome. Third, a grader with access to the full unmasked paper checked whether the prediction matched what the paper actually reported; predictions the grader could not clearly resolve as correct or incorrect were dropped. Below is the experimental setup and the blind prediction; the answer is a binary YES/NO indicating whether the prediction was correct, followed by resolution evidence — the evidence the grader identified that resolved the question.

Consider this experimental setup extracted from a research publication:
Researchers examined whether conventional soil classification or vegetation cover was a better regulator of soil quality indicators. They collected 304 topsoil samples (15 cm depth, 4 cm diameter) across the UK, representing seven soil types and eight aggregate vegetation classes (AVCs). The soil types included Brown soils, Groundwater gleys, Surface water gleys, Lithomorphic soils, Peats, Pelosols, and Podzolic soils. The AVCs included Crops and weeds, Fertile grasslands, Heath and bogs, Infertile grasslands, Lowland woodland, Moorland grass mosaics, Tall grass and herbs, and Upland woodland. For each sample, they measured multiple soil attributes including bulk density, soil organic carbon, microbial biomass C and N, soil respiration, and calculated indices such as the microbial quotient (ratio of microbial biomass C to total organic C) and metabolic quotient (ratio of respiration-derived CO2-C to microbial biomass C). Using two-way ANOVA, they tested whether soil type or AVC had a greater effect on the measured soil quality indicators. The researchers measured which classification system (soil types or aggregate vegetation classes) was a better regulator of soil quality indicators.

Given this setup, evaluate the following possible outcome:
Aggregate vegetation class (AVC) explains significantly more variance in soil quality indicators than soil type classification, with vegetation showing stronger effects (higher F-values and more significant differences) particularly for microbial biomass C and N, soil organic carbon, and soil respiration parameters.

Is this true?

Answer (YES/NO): YES